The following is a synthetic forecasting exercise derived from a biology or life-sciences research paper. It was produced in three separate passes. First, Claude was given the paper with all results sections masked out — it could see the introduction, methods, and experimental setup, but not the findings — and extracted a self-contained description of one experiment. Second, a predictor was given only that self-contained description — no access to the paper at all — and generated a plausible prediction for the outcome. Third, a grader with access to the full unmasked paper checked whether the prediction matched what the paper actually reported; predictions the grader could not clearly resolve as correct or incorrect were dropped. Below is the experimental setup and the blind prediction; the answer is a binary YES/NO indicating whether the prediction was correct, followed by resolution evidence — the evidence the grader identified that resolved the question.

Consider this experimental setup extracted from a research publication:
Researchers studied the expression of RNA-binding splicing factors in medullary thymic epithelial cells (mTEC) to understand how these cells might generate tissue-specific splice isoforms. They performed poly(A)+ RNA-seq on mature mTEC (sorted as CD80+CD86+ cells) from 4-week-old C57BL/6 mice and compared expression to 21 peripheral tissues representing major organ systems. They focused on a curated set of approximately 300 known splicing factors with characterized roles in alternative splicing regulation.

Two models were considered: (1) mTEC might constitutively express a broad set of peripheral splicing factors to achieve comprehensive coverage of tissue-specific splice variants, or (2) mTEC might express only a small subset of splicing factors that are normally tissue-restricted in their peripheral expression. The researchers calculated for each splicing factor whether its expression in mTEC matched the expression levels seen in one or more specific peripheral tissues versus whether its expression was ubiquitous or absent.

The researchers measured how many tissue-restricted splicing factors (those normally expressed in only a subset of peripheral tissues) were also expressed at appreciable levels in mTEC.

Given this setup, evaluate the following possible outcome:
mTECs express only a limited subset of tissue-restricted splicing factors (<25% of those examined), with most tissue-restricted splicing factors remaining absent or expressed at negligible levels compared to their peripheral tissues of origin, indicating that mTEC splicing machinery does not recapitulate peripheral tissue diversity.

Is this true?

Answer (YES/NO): YES